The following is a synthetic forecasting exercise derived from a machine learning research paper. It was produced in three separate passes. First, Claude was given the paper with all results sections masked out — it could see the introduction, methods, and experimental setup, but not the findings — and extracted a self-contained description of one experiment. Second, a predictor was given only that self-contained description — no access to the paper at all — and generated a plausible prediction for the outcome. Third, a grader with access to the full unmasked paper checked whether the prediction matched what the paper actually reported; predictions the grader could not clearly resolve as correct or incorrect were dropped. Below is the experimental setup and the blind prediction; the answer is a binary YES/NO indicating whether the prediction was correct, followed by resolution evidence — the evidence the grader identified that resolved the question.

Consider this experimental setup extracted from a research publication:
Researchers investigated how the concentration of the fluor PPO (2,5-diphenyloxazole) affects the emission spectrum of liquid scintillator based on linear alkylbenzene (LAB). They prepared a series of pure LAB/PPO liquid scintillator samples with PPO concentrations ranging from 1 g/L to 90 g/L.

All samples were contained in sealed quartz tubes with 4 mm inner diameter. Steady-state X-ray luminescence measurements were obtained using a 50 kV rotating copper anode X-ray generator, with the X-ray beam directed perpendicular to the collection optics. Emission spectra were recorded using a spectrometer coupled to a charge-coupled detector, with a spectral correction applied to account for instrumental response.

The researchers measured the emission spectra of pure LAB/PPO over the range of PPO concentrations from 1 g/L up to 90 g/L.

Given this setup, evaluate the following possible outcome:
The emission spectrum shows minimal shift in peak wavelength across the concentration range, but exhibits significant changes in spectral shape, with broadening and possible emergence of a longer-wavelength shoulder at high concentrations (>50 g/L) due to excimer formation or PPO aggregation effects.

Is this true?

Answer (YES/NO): NO